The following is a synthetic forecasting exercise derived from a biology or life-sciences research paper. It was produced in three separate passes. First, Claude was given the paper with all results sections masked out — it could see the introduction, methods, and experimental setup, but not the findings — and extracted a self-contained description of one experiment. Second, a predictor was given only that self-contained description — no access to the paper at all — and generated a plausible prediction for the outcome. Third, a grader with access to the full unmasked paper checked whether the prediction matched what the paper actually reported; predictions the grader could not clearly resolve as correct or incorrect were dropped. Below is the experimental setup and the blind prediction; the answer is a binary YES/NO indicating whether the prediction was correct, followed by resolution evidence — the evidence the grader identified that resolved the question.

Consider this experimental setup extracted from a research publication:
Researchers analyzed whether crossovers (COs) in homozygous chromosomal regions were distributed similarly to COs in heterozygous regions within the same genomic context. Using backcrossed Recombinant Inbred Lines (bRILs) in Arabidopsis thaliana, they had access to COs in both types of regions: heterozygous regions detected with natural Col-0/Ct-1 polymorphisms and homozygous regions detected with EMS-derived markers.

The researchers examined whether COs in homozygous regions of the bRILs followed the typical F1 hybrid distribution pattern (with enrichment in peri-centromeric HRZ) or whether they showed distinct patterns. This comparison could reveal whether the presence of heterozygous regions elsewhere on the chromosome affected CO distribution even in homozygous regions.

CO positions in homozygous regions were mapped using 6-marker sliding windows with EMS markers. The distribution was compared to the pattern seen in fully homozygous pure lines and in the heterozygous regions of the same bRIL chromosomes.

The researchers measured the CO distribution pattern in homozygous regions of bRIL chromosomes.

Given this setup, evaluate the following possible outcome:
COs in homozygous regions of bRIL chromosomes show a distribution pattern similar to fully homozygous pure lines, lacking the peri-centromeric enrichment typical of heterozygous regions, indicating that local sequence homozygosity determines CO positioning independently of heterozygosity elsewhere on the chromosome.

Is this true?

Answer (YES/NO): NO